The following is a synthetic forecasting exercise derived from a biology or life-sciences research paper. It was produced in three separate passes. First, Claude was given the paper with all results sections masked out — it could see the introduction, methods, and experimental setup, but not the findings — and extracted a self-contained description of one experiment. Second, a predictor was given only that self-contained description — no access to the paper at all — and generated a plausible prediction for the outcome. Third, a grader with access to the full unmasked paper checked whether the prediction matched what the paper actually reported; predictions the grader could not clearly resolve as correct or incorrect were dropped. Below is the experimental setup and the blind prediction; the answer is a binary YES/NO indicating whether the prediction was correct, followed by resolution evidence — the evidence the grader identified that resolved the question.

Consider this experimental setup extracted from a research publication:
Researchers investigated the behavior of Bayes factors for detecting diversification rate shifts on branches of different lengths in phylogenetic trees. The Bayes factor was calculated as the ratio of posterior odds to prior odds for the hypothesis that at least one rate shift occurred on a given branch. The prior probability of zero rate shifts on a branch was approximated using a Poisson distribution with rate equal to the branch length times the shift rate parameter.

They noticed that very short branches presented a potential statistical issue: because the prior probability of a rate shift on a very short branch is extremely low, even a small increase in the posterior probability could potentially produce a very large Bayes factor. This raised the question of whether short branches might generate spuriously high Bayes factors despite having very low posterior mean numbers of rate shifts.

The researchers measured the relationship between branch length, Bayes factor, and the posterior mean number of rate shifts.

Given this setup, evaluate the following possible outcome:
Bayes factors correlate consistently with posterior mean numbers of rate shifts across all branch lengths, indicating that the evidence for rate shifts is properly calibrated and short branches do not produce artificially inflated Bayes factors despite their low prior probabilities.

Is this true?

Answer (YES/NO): NO